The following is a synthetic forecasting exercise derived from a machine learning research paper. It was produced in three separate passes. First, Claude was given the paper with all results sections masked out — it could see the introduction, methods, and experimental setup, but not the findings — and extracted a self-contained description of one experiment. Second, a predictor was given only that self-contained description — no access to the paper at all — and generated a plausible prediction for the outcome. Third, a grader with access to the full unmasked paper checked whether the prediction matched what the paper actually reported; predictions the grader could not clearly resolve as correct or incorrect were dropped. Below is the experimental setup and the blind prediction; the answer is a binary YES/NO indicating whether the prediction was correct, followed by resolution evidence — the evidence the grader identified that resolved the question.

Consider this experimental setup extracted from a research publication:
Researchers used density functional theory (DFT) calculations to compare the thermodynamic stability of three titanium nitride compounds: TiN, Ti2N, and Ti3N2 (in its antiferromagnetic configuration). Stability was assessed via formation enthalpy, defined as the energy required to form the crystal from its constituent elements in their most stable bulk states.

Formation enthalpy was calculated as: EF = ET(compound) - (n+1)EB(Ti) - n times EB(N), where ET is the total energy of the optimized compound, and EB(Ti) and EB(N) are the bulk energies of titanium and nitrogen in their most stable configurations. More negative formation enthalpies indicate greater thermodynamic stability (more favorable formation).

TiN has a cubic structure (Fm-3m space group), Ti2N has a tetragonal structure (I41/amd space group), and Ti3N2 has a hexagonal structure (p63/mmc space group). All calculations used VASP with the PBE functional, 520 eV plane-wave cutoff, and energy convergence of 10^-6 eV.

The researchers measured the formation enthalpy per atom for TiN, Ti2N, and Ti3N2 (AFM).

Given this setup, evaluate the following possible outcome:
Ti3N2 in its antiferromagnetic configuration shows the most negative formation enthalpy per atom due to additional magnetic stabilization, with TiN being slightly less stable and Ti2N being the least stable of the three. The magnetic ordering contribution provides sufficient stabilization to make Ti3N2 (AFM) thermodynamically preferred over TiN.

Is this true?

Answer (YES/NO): NO